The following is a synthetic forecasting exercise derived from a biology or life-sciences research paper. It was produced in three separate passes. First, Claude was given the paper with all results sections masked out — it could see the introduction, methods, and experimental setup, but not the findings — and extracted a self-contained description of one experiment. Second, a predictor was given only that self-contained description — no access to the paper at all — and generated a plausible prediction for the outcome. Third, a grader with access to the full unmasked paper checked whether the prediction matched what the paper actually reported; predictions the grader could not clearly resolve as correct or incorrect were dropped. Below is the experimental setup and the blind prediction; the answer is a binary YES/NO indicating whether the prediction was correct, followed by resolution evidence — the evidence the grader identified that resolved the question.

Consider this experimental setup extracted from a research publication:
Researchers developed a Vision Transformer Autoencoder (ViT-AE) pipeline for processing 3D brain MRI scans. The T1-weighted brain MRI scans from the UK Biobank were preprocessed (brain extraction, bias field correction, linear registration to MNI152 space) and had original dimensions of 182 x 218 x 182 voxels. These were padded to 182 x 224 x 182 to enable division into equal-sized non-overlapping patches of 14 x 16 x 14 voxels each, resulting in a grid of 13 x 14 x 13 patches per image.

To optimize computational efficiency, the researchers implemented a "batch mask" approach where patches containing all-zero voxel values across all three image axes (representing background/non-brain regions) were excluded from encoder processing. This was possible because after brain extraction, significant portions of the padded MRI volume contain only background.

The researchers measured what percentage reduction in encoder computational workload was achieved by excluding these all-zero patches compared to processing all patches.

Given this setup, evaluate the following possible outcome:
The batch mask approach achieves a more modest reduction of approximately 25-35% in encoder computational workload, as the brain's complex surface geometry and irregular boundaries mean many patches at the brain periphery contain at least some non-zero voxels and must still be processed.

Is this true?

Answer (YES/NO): NO